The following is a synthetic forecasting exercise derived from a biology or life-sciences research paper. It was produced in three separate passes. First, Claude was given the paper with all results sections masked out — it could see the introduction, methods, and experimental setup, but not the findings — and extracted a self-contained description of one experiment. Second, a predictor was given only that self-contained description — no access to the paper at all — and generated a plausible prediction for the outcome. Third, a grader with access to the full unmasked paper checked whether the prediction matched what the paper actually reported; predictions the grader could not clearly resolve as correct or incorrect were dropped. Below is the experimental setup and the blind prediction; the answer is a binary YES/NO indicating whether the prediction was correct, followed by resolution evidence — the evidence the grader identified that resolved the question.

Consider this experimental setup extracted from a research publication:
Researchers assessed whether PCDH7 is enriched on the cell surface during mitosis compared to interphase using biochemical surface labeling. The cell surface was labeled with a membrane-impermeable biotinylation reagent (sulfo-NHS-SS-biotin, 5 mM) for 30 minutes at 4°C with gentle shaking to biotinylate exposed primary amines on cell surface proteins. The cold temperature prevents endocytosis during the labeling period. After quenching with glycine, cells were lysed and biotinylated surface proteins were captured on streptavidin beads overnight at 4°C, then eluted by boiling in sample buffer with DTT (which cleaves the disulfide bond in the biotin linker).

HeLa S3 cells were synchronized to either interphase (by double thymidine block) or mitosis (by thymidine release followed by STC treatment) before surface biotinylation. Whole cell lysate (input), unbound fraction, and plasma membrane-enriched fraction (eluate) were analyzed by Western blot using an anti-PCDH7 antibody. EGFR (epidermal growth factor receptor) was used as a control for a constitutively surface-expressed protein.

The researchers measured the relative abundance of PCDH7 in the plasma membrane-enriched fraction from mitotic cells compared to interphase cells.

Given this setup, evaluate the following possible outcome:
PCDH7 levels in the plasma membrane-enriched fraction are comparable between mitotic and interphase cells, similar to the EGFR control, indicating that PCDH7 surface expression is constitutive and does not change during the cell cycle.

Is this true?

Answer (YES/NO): NO